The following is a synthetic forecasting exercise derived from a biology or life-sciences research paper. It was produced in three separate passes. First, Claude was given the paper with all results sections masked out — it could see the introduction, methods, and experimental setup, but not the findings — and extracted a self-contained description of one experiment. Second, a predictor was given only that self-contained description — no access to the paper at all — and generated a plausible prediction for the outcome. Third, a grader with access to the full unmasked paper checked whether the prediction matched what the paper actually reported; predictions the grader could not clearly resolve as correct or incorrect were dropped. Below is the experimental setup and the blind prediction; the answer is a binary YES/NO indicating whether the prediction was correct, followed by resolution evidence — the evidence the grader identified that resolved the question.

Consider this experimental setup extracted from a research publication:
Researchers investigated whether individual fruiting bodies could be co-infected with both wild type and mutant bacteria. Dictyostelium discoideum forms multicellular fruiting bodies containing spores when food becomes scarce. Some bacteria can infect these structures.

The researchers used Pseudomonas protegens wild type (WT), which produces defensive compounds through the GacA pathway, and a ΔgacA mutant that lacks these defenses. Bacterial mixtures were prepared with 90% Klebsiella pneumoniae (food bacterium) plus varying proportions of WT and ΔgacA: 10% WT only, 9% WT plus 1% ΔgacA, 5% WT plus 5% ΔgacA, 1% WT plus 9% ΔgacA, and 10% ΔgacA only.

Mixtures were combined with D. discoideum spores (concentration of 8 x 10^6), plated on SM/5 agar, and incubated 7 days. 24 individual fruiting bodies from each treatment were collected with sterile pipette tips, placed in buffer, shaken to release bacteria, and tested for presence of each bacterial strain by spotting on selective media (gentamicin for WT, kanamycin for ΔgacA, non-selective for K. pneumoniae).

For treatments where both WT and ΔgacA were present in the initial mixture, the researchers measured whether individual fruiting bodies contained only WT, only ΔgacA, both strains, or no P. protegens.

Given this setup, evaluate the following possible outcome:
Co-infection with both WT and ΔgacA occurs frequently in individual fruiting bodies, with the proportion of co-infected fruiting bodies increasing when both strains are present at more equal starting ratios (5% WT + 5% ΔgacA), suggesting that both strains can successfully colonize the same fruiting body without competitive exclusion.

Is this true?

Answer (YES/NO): NO